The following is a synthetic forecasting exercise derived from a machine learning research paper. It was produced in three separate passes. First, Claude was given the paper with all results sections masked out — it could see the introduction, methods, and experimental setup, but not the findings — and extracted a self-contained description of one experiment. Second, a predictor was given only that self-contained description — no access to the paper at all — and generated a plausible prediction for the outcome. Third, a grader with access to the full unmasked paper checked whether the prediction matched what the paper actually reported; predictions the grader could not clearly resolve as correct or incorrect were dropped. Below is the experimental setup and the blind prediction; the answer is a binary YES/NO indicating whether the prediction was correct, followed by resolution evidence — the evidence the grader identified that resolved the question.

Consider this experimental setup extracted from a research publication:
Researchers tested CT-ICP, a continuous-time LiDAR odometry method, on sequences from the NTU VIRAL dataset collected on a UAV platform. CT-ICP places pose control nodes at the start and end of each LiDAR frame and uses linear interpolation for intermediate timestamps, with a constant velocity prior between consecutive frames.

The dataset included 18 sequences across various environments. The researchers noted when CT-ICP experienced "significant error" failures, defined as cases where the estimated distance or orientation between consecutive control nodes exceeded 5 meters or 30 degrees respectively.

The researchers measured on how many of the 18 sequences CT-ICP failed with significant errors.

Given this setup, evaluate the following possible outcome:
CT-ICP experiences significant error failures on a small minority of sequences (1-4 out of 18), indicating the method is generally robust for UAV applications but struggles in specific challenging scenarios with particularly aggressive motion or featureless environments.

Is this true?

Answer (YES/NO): NO